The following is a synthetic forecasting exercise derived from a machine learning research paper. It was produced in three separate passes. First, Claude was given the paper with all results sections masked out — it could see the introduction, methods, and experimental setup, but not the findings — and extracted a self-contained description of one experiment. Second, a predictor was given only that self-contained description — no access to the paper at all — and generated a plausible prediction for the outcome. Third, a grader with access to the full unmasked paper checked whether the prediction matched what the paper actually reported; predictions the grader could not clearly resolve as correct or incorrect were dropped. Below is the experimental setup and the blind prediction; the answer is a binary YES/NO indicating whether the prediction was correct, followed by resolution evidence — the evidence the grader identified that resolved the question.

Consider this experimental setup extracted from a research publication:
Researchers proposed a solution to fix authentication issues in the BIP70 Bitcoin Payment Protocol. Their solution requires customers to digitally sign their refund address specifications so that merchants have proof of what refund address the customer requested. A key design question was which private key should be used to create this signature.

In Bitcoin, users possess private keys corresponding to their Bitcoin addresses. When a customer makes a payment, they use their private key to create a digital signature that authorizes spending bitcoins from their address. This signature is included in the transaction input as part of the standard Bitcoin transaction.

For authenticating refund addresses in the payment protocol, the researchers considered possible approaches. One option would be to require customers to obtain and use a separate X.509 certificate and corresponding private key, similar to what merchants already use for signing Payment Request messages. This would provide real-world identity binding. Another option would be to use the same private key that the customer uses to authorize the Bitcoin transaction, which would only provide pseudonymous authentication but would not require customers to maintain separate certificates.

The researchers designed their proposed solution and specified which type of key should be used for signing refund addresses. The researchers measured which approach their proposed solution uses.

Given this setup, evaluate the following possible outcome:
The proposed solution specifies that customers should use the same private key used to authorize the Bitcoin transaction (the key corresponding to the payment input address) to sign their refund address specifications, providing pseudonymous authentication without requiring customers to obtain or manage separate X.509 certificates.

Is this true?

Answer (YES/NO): YES